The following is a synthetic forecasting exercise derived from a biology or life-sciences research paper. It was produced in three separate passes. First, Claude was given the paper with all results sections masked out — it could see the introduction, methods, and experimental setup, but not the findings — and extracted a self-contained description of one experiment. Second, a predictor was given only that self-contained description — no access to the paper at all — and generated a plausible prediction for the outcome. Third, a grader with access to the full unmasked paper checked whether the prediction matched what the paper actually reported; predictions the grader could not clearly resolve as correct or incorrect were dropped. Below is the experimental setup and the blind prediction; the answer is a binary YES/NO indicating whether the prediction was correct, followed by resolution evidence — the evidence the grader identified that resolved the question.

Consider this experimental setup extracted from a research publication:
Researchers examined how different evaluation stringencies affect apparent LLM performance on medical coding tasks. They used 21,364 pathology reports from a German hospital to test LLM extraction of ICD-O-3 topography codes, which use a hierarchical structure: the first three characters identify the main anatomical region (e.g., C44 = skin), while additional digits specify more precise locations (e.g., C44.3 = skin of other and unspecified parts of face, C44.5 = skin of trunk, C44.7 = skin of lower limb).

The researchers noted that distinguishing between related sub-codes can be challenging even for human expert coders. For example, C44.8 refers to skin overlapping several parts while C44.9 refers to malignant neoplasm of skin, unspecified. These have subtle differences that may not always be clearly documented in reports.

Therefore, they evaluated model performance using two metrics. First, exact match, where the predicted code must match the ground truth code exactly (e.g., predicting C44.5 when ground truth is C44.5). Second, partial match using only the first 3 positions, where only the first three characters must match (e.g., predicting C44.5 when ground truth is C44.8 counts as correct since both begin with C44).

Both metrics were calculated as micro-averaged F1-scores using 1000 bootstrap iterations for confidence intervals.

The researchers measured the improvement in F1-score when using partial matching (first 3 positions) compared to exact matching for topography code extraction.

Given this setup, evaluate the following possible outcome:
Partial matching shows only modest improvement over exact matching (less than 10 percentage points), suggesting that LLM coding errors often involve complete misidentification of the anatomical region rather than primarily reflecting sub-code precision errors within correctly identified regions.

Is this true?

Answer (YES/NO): NO